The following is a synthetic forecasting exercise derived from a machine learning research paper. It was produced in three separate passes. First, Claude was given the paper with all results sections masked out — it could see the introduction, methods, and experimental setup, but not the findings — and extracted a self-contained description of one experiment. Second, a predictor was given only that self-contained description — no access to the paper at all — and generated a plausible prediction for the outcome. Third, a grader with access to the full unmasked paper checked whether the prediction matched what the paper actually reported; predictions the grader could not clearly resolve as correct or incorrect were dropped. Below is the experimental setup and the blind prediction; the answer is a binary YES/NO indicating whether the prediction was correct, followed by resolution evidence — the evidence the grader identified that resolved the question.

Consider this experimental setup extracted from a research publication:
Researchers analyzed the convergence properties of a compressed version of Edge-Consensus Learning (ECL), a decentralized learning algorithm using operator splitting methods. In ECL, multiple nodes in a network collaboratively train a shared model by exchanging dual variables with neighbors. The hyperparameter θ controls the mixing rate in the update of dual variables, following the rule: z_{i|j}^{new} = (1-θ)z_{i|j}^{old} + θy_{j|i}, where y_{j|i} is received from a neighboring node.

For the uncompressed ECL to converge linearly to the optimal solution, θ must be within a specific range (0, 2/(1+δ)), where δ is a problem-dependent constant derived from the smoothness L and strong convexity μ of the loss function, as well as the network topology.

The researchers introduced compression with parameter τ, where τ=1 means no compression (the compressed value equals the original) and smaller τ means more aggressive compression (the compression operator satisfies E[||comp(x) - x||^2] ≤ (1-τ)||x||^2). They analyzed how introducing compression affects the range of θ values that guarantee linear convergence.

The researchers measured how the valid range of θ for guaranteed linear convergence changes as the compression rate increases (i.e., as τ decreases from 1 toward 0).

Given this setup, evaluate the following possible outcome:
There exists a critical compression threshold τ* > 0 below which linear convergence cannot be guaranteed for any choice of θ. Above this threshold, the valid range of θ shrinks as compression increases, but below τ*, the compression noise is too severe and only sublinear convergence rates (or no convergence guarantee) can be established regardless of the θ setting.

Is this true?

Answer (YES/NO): YES